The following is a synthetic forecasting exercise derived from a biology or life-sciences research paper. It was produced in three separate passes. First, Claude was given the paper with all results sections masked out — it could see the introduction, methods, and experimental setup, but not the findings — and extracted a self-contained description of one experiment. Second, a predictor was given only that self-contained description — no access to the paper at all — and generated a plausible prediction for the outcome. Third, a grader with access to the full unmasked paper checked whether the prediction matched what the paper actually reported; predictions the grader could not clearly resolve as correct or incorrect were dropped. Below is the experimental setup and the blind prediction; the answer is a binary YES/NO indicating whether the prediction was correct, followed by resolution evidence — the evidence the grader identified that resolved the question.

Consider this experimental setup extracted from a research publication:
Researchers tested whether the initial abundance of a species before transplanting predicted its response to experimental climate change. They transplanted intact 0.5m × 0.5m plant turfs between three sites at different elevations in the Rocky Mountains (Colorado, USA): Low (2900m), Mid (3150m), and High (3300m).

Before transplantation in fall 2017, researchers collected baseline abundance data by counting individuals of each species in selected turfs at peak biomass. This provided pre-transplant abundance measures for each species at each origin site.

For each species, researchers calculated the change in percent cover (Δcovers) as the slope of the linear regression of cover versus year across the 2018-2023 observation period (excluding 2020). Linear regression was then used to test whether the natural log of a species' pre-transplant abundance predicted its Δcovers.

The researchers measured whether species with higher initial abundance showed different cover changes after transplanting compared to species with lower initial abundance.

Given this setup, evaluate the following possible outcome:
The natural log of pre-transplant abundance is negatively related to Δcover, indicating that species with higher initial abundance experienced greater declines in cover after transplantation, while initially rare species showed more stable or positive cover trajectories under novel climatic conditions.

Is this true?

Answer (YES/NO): NO